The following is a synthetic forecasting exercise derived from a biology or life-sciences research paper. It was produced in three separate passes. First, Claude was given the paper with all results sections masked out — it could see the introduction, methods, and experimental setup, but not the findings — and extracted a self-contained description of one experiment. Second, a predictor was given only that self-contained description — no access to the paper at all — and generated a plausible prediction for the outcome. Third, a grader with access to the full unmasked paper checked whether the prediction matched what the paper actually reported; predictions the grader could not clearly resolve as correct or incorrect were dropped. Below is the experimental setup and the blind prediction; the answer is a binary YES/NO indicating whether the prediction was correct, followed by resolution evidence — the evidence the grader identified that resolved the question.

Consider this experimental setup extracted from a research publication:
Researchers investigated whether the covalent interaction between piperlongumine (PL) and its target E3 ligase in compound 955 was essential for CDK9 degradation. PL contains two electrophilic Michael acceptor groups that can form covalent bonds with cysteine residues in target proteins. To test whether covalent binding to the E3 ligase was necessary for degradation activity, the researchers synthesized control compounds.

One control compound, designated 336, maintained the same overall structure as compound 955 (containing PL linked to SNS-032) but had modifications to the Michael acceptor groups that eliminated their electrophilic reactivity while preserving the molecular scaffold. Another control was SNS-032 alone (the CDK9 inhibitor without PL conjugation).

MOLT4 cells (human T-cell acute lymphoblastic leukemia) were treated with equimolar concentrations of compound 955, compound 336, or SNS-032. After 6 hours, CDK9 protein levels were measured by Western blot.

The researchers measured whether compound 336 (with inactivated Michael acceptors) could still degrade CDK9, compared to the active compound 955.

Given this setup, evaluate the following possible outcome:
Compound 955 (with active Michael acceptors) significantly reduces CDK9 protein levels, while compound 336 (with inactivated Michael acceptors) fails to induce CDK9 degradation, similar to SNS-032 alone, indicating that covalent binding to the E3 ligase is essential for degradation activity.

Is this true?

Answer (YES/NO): YES